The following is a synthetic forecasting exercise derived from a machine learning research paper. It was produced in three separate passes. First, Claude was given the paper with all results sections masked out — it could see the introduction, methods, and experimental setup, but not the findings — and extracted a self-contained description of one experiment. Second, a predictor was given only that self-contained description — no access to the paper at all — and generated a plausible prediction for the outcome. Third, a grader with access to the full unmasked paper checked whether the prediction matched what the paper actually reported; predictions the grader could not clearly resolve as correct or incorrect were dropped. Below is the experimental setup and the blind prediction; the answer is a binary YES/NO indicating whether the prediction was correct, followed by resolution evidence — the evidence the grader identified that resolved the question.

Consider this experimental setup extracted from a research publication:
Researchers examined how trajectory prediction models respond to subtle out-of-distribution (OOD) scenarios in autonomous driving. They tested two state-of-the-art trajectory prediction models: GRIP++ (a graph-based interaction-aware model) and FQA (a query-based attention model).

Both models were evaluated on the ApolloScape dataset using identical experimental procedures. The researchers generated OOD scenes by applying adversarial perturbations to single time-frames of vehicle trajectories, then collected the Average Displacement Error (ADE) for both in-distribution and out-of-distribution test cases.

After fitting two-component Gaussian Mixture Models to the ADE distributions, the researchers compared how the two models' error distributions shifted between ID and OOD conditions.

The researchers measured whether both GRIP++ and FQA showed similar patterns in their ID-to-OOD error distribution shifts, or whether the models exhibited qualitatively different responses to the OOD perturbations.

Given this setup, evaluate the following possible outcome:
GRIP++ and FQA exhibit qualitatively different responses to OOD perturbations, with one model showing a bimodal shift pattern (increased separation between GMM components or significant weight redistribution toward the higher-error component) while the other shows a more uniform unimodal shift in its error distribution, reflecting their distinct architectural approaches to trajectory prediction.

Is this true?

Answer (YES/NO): NO